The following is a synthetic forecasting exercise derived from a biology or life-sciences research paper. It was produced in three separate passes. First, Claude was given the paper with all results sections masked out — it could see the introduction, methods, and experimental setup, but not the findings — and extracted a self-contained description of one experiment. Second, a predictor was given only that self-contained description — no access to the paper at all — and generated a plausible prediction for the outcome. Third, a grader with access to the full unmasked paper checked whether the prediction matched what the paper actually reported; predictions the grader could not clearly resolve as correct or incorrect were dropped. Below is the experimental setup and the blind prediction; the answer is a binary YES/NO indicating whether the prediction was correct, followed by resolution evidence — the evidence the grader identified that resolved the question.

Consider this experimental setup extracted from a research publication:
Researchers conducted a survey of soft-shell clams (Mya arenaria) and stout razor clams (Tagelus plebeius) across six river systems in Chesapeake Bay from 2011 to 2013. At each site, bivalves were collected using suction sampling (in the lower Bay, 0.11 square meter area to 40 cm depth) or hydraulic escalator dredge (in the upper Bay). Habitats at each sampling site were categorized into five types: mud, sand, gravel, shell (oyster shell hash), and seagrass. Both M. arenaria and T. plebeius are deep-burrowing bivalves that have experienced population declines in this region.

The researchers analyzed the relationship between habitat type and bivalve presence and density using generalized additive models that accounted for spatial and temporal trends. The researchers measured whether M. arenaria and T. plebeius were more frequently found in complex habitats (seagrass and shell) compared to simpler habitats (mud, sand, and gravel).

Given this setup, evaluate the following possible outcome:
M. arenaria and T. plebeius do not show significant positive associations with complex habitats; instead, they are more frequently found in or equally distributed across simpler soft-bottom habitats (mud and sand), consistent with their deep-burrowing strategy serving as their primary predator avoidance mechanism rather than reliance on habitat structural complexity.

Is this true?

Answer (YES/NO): NO